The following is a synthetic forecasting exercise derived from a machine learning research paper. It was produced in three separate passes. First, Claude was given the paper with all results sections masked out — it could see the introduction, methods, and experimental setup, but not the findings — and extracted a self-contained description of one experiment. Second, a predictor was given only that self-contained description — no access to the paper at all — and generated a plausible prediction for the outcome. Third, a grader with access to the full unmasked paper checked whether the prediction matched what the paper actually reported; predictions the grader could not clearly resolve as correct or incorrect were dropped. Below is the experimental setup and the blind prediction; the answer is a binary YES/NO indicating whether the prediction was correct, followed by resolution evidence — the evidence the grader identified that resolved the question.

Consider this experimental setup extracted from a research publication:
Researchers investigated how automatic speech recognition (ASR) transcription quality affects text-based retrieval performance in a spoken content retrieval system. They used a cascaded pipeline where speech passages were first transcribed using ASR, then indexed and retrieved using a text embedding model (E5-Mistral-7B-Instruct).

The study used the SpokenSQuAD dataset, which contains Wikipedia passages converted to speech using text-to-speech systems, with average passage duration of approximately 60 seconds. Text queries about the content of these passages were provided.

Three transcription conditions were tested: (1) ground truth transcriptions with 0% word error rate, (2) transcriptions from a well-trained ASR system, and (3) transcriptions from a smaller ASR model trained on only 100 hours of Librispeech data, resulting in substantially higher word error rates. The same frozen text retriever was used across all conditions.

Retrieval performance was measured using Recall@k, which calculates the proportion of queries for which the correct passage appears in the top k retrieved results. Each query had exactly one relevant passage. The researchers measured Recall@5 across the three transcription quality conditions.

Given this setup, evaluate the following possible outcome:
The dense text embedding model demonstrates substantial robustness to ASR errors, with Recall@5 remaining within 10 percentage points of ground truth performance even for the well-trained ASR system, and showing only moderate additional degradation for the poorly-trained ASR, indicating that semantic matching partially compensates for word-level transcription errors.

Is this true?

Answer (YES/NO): NO